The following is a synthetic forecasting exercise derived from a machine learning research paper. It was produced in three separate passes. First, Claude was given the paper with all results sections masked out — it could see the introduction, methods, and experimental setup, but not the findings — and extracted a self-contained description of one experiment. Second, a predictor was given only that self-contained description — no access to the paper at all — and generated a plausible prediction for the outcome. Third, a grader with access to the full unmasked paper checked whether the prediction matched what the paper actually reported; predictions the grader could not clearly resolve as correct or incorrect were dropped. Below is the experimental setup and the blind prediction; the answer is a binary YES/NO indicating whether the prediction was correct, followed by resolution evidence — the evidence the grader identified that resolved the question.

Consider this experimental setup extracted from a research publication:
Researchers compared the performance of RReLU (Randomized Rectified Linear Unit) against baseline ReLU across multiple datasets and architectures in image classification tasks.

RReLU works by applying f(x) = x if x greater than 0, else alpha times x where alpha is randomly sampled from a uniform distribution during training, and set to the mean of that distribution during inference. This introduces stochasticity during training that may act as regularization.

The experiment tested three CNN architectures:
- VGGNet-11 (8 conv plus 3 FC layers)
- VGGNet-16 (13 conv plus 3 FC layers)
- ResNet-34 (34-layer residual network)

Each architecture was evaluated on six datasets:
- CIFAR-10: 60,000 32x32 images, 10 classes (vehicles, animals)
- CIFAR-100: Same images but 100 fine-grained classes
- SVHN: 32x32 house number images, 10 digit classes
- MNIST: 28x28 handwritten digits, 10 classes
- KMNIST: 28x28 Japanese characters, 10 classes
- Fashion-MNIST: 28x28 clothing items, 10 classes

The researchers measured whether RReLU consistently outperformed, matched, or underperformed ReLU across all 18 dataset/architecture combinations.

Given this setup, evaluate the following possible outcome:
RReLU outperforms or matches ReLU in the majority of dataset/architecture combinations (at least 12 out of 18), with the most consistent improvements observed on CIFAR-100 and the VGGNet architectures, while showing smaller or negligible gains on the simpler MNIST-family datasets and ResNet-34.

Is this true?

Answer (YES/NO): NO